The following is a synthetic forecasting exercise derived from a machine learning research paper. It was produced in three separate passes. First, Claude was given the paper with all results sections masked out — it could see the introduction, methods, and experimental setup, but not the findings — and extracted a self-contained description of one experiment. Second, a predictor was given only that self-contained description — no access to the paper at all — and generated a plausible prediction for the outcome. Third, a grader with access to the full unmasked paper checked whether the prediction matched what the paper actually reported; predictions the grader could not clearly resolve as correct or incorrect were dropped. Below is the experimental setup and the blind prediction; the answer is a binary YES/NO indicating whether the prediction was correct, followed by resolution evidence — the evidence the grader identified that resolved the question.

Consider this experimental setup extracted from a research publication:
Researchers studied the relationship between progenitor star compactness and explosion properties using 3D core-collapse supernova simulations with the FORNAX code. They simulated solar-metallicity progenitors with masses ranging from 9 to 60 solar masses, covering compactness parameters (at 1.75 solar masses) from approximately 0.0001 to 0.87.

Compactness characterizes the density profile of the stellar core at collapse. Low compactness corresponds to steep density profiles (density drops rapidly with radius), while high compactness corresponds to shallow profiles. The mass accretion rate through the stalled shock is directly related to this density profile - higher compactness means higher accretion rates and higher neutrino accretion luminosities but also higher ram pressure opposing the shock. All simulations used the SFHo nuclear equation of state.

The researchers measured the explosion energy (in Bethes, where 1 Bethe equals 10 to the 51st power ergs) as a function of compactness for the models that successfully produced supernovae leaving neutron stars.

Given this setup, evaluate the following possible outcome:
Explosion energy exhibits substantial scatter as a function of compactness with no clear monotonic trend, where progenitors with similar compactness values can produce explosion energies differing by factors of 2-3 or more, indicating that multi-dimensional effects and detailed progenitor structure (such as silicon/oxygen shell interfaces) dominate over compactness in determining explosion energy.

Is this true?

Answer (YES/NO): NO